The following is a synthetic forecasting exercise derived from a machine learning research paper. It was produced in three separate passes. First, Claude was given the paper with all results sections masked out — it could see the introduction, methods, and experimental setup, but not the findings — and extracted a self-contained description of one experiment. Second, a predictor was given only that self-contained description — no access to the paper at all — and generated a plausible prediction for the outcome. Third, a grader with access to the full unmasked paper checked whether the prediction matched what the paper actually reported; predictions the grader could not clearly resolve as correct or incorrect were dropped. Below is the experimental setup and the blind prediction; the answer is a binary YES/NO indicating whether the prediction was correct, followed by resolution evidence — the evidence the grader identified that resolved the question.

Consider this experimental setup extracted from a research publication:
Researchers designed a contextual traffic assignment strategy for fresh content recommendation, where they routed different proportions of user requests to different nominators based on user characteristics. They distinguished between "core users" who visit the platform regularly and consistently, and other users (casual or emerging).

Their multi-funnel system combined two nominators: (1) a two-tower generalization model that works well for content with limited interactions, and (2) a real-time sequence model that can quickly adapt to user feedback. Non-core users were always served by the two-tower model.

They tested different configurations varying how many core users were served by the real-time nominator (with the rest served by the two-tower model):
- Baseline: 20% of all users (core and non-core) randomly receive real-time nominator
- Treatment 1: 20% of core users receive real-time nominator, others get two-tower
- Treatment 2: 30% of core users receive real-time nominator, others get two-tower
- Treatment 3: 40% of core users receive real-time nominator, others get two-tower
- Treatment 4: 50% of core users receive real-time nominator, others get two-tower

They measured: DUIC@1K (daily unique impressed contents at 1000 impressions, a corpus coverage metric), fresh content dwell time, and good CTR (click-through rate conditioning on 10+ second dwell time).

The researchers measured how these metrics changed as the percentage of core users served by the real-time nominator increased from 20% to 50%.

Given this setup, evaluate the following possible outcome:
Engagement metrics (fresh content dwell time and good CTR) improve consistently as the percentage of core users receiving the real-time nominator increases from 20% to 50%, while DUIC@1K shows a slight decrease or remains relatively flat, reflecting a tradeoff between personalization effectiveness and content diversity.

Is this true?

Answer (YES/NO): NO